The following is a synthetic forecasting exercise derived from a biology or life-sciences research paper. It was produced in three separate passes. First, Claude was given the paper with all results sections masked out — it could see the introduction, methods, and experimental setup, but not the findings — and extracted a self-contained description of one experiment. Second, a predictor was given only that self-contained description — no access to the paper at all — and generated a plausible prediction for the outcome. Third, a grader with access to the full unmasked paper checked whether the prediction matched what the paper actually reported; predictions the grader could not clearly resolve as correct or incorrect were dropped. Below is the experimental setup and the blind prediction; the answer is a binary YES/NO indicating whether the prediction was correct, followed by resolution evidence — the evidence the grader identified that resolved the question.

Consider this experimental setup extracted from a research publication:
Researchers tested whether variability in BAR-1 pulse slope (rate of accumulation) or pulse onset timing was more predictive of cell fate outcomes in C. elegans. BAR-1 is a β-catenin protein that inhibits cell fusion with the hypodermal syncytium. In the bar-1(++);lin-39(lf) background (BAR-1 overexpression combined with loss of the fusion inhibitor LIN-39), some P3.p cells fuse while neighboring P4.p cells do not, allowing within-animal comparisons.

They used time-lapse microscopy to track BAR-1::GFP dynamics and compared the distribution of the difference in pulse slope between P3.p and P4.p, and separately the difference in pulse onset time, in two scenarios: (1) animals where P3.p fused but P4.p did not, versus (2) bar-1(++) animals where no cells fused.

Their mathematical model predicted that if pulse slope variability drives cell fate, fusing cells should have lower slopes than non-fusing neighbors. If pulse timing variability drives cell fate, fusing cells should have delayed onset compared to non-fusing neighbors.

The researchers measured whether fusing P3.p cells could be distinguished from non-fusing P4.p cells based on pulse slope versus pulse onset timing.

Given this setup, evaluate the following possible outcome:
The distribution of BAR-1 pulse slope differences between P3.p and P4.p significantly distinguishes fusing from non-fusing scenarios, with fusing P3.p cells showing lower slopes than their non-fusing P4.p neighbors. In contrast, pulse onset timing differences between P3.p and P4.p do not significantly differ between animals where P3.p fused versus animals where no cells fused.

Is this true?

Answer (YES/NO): NO